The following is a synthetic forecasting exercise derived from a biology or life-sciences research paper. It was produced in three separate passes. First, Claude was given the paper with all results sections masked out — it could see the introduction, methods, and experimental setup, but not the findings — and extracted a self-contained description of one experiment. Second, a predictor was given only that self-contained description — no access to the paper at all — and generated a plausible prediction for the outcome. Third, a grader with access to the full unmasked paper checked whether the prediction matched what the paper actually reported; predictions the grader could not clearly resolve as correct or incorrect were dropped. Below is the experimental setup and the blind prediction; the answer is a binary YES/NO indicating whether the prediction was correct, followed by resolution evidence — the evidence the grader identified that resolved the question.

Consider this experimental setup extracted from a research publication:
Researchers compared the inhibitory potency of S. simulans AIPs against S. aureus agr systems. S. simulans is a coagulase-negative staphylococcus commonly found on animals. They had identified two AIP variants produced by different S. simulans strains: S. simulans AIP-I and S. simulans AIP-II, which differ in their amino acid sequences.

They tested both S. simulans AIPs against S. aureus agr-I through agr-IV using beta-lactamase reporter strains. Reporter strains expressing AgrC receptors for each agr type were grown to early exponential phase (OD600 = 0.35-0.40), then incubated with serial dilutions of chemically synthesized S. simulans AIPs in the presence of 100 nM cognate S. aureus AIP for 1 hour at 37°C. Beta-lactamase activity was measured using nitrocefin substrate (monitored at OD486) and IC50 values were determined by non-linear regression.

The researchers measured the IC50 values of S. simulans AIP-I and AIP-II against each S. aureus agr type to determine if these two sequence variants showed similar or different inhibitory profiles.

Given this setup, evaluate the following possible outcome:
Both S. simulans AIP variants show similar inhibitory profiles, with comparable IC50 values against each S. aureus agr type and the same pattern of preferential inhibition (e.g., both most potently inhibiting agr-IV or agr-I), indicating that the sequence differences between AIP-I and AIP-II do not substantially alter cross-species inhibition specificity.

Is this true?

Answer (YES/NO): NO